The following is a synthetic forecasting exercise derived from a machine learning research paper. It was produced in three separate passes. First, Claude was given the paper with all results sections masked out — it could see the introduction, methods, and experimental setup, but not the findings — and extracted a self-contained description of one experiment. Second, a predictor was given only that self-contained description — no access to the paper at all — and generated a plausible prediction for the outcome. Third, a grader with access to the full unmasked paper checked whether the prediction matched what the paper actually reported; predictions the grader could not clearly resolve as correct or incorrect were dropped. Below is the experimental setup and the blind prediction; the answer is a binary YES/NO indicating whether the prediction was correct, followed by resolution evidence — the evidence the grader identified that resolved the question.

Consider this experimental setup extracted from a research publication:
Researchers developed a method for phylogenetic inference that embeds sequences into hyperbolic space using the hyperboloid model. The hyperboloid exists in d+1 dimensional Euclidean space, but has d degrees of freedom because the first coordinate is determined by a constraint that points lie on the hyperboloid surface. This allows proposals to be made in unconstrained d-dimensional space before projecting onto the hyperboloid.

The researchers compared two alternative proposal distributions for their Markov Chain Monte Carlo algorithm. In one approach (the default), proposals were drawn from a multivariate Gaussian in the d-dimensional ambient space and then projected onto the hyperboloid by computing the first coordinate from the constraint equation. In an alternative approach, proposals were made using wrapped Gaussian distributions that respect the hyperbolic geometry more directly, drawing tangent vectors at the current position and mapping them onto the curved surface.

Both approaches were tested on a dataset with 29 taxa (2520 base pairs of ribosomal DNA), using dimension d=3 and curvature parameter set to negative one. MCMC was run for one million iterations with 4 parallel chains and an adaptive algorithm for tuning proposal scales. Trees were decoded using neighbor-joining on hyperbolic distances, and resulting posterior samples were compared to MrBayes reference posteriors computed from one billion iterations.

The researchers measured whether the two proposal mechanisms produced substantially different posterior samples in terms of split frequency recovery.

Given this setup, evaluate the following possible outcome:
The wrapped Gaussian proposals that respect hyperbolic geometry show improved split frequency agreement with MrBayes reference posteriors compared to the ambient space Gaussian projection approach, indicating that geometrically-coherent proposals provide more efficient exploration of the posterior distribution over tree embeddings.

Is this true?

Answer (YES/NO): NO